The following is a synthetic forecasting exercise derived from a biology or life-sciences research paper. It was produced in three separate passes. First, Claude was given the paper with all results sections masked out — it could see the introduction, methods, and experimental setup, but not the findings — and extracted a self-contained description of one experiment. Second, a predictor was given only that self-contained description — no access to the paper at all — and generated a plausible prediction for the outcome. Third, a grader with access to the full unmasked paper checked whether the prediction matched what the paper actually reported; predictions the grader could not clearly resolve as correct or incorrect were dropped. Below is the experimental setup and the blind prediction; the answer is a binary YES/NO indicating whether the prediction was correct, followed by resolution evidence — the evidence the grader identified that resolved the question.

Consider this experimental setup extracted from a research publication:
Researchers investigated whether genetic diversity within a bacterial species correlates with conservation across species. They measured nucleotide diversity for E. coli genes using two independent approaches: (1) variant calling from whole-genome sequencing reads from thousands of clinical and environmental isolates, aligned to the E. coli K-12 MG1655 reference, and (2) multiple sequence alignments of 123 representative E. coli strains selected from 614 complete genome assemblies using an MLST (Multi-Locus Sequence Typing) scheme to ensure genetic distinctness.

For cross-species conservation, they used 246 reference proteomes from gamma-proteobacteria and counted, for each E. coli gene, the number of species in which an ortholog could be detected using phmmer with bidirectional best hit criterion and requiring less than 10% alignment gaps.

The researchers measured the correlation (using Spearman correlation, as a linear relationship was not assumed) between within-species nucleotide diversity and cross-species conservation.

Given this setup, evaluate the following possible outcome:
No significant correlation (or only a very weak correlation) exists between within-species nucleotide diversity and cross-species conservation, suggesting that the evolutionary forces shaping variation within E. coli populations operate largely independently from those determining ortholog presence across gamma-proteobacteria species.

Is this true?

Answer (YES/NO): NO